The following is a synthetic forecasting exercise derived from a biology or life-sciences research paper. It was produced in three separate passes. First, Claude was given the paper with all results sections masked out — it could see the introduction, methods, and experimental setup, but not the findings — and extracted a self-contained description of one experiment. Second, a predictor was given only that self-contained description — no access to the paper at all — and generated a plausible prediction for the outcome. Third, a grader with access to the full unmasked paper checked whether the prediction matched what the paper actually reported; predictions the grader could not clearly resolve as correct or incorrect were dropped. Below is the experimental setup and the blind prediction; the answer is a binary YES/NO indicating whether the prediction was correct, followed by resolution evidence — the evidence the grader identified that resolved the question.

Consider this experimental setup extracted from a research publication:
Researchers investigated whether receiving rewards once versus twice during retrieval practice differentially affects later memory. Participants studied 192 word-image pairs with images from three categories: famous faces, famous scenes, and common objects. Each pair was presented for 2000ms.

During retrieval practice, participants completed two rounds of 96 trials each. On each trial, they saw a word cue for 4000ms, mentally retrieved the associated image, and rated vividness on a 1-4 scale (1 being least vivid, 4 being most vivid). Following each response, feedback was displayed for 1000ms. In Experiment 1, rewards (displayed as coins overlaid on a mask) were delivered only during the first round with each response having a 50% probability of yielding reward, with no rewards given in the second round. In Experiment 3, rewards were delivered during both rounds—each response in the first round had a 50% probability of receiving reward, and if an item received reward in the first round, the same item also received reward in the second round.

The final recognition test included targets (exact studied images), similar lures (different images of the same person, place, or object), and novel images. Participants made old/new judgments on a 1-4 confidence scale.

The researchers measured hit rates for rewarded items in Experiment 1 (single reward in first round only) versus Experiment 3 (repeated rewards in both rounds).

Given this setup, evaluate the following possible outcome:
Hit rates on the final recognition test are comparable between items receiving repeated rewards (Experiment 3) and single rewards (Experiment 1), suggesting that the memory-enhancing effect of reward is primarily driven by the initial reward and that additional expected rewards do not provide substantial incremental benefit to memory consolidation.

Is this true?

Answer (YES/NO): NO